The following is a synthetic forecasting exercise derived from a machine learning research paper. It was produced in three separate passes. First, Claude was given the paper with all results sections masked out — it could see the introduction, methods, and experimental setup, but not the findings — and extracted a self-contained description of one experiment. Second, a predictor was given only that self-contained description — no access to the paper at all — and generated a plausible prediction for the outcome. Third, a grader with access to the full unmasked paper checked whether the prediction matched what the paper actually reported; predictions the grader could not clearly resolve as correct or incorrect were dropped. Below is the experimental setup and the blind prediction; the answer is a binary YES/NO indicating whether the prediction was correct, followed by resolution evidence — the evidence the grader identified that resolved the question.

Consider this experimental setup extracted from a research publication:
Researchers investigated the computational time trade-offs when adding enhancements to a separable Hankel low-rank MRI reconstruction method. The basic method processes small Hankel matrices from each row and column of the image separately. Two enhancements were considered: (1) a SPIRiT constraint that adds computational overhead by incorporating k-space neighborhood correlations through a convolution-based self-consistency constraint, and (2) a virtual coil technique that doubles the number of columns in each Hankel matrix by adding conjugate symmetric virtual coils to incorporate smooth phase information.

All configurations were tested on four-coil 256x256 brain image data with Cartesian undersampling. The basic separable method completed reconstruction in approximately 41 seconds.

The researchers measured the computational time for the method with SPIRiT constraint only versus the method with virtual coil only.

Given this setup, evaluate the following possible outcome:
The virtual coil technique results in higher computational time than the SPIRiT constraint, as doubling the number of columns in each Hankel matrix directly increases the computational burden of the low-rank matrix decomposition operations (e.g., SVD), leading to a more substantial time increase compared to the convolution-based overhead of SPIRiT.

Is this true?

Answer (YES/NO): NO